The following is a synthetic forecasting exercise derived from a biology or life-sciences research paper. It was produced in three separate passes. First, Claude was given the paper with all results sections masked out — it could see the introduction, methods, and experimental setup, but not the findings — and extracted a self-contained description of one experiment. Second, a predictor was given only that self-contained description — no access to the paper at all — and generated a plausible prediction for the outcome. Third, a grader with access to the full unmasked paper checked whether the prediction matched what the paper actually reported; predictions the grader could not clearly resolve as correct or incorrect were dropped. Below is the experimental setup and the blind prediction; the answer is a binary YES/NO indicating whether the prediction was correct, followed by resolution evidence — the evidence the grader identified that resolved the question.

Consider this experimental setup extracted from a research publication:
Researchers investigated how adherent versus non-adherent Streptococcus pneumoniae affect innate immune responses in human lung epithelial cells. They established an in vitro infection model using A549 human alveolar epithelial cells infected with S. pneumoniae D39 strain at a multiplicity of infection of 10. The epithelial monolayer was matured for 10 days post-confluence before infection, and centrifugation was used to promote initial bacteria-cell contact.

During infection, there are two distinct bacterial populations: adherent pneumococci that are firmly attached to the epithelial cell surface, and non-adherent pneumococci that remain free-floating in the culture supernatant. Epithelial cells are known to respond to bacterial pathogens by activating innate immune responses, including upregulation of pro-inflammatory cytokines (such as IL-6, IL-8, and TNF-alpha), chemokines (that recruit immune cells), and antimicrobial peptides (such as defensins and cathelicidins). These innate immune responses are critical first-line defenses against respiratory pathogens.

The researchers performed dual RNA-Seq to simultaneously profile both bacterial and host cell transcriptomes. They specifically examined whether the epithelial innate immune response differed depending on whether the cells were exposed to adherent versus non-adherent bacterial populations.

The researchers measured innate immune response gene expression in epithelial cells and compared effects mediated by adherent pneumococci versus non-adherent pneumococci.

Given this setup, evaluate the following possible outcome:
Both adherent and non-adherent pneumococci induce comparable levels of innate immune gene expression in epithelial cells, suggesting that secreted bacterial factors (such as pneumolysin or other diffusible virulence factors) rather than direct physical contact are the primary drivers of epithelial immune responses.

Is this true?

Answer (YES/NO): NO